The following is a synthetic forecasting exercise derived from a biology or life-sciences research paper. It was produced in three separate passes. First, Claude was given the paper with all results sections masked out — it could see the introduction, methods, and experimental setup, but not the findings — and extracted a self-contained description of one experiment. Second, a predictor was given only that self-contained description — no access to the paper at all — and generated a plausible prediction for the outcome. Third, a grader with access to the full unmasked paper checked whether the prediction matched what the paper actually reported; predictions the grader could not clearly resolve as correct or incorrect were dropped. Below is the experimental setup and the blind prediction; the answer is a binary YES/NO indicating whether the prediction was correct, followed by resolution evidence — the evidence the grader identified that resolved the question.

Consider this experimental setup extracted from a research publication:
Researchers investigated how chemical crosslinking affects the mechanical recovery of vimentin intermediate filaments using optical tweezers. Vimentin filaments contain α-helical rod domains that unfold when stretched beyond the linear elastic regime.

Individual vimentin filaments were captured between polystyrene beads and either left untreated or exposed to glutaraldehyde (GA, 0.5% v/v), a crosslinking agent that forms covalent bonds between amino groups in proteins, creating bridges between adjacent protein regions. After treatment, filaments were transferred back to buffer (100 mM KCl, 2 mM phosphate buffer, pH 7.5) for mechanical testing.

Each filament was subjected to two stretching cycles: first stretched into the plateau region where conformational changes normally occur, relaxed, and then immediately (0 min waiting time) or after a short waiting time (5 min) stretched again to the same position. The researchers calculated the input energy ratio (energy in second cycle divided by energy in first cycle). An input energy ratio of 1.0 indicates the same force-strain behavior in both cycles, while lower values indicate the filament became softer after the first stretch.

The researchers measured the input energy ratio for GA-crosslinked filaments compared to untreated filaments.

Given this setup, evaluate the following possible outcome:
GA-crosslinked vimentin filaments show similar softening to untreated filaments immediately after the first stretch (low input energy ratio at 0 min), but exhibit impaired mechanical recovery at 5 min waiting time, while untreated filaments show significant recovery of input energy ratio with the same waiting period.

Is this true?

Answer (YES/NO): NO